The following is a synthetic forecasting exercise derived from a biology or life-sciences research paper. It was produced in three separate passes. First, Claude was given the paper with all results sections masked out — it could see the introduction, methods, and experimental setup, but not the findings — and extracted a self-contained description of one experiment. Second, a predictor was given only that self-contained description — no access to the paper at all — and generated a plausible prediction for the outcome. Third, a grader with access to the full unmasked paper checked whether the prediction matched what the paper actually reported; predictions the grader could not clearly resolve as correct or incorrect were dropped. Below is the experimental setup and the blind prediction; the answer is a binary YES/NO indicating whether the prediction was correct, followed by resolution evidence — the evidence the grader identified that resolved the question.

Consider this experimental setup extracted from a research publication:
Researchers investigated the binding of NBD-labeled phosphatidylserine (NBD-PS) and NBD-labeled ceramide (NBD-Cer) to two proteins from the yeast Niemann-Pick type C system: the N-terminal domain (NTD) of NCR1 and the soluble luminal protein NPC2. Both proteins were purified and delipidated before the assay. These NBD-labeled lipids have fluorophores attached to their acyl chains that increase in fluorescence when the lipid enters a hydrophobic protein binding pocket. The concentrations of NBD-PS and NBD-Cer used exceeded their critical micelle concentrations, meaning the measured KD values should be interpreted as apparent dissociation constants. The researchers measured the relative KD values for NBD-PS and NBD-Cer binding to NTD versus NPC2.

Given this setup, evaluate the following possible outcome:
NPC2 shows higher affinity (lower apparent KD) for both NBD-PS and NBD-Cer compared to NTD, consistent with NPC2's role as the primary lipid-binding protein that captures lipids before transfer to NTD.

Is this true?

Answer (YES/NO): YES